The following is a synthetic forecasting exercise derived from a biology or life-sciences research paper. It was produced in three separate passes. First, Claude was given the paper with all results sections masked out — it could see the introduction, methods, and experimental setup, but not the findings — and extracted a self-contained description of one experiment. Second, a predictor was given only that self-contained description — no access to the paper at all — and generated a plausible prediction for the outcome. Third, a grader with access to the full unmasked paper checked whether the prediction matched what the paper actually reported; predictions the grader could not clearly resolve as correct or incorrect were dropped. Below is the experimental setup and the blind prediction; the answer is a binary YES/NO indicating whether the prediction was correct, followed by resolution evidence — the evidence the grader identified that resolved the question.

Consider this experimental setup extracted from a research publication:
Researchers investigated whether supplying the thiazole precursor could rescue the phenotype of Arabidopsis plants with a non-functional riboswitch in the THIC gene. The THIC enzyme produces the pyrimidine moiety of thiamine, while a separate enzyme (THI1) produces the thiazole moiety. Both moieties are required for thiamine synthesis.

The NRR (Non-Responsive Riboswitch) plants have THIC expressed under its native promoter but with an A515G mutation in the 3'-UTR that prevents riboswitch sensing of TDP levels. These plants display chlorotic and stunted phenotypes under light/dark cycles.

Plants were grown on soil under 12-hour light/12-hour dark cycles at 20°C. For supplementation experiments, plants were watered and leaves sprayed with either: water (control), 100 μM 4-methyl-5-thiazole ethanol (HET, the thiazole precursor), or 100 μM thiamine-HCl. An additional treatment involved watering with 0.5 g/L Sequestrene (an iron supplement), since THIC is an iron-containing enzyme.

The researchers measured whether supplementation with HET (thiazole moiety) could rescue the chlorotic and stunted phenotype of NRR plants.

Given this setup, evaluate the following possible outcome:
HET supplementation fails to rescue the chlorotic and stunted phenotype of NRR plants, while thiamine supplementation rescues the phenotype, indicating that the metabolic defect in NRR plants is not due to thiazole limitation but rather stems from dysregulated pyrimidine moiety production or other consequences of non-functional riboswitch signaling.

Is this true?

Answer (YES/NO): NO